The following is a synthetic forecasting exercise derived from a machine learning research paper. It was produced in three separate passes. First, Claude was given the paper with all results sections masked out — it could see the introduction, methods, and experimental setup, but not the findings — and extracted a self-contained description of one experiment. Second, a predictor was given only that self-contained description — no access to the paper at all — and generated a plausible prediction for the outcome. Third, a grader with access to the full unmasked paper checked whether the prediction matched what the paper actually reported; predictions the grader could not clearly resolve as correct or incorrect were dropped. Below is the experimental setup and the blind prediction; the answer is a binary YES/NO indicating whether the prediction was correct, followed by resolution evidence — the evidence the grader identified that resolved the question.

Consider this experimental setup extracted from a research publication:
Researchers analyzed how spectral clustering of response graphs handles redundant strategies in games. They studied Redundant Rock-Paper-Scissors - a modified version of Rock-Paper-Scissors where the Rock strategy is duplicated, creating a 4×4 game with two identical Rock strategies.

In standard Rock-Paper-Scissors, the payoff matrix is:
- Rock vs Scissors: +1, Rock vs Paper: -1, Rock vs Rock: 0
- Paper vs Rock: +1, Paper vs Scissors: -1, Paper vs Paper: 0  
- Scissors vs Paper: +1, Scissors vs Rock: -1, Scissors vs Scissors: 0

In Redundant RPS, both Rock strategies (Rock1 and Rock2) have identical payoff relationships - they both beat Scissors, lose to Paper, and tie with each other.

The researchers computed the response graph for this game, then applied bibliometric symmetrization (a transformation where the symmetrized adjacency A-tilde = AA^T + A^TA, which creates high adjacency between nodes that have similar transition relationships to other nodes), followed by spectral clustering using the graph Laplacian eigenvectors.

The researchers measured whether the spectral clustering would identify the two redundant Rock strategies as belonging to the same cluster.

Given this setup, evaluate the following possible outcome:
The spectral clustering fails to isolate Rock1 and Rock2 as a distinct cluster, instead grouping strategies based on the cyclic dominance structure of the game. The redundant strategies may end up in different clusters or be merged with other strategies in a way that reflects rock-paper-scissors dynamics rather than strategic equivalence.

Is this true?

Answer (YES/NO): NO